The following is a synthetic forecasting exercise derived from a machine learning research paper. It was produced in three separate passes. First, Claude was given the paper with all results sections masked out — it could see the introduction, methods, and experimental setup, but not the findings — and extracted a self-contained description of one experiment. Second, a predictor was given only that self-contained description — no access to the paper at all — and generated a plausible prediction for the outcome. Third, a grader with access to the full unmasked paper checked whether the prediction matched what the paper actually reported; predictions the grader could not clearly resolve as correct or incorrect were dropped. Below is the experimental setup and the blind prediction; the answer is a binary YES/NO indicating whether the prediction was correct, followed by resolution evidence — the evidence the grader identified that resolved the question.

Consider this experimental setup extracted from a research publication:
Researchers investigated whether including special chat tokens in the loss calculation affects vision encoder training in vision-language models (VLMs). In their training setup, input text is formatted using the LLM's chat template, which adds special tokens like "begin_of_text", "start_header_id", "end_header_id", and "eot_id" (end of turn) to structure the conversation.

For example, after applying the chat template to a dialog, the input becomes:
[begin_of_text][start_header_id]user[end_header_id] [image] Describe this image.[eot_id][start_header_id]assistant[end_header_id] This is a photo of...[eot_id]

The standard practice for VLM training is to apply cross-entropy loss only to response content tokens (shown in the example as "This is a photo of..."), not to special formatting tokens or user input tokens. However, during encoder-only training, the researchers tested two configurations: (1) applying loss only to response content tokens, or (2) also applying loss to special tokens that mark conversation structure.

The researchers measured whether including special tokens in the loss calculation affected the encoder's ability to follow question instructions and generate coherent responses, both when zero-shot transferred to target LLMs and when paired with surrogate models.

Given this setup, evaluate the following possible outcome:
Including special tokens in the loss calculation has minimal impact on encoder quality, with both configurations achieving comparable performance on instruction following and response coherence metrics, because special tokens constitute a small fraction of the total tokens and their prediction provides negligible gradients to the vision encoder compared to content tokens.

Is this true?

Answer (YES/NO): NO